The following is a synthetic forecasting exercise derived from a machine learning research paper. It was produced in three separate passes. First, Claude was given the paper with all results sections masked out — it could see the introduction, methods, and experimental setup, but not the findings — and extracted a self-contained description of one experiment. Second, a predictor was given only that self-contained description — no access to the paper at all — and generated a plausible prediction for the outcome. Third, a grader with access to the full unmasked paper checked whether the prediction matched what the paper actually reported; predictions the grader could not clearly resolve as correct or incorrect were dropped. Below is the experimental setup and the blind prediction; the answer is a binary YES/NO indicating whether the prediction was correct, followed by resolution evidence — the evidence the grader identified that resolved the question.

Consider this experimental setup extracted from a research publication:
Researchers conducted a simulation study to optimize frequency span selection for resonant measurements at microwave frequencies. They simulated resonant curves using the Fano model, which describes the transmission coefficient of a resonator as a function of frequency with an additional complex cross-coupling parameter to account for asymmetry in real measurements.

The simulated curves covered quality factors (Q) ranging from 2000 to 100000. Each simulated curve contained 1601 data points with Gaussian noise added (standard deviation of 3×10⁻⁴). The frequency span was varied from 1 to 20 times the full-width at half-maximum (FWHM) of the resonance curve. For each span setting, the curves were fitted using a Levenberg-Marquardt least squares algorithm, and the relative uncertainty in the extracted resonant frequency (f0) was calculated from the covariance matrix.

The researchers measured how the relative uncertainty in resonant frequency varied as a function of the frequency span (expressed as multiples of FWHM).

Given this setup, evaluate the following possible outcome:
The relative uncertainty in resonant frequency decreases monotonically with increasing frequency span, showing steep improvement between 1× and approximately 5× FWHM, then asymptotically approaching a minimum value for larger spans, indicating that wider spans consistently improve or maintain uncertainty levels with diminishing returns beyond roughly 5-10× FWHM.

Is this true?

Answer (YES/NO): NO